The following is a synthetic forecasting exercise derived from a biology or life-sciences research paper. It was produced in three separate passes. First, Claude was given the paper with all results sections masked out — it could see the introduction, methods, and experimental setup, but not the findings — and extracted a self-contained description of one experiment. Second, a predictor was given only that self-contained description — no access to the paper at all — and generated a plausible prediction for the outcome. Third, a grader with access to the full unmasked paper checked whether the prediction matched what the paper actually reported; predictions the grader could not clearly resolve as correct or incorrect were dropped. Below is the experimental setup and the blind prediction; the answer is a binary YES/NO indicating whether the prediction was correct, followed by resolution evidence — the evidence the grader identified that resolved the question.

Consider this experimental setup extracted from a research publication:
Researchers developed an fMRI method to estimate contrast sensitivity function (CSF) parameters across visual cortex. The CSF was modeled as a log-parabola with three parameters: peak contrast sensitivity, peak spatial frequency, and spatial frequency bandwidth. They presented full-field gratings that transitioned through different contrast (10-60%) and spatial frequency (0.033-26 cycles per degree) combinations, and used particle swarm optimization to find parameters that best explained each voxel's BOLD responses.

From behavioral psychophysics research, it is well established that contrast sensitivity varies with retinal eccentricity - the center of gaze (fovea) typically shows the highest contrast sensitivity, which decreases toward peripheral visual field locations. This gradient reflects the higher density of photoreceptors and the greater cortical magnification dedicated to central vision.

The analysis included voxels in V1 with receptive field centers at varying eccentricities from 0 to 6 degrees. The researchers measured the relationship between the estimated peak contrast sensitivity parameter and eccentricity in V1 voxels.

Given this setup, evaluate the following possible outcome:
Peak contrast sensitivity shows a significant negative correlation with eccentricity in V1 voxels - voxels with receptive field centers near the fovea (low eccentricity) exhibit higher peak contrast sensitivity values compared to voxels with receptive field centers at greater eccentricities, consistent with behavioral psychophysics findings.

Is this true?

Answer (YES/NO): NO